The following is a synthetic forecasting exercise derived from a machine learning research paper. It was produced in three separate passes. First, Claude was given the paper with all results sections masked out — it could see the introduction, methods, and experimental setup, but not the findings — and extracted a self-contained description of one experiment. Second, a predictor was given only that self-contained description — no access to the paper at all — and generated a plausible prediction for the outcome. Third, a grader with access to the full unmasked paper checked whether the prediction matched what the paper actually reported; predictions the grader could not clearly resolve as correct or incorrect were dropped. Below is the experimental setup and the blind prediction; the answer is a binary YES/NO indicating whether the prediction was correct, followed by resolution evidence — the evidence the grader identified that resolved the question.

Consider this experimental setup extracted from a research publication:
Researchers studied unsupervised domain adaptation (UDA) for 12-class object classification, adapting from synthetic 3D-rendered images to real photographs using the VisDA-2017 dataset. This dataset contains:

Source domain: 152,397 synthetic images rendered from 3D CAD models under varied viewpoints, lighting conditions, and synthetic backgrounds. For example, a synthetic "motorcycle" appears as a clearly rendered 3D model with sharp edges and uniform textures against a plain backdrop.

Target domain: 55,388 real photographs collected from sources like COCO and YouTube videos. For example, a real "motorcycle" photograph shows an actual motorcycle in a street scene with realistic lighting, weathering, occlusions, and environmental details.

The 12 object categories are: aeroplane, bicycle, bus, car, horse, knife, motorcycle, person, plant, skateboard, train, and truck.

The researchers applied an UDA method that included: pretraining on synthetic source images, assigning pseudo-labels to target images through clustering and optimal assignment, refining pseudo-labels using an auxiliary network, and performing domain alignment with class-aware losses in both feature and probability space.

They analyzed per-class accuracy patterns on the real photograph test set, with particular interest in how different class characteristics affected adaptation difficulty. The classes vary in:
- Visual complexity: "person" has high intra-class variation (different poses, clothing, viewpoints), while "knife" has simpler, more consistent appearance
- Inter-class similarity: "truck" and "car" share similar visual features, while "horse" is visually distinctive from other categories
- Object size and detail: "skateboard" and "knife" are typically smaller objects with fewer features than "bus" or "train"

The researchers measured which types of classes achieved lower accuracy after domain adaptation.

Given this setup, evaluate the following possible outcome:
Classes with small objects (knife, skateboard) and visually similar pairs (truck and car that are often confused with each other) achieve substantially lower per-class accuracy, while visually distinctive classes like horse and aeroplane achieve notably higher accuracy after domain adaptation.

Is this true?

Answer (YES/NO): NO